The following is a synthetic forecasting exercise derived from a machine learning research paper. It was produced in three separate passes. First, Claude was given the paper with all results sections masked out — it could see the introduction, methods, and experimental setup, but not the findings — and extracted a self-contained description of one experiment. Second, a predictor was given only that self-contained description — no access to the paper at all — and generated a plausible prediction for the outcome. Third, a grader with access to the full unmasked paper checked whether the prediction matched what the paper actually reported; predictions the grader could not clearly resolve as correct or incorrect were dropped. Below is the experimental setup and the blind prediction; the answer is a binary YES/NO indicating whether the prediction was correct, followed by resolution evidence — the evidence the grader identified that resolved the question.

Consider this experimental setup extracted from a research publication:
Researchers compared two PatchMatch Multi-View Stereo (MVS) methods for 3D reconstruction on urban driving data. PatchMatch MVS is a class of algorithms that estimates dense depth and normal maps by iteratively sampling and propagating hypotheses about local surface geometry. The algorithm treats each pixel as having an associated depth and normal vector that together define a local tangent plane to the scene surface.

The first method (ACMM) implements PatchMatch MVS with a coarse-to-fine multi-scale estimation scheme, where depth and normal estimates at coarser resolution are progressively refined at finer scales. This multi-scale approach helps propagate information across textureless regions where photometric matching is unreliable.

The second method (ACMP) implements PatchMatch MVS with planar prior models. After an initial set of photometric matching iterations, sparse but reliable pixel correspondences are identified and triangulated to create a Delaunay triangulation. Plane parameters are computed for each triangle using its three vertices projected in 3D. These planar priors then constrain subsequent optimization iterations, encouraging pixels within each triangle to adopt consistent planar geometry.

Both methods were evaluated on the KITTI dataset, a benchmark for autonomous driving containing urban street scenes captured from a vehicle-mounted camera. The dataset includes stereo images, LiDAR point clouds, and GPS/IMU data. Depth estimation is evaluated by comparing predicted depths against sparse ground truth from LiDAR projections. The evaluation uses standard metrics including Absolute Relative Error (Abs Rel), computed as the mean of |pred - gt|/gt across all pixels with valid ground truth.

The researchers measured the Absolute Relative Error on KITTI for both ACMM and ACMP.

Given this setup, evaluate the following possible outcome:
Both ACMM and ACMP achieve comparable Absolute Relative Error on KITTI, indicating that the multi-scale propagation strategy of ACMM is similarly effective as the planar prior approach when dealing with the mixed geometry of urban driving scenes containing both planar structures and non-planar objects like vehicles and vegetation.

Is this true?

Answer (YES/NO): NO